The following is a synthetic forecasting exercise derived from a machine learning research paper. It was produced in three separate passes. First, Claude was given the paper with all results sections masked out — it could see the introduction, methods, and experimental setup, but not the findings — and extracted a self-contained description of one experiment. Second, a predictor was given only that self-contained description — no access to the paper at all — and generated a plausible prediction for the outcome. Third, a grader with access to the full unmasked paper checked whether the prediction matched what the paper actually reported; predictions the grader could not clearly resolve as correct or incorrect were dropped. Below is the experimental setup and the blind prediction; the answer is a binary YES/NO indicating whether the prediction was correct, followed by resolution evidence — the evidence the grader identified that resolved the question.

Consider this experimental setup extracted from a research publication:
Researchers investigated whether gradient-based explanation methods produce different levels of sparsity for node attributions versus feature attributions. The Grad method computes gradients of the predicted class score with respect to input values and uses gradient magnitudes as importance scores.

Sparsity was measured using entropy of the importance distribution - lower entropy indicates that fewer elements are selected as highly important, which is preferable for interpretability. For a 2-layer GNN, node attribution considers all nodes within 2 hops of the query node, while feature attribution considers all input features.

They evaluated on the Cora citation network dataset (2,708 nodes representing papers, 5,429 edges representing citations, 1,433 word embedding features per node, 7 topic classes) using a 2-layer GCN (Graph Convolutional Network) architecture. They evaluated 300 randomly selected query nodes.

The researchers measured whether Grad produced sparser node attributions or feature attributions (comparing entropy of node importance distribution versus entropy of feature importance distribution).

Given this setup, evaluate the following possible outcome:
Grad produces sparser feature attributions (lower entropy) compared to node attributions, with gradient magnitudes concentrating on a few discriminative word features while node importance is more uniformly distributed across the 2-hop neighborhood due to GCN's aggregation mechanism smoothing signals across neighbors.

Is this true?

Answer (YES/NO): NO